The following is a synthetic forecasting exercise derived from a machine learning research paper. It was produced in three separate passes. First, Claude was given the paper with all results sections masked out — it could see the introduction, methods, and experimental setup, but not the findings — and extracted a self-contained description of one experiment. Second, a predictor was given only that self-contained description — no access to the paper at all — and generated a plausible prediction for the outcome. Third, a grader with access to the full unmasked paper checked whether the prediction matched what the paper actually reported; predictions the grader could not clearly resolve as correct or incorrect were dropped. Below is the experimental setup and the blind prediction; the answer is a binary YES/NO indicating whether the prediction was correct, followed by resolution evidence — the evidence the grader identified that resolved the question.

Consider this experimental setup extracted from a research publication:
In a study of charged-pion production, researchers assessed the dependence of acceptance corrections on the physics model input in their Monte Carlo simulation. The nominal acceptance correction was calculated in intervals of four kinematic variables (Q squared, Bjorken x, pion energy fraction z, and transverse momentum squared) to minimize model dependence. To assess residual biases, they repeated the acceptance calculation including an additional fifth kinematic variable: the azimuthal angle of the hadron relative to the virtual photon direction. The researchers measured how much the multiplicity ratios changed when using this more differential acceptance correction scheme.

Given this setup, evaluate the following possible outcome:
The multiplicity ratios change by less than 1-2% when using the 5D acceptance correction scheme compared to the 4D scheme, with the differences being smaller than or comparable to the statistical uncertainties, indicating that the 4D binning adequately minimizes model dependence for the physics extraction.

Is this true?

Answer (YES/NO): NO